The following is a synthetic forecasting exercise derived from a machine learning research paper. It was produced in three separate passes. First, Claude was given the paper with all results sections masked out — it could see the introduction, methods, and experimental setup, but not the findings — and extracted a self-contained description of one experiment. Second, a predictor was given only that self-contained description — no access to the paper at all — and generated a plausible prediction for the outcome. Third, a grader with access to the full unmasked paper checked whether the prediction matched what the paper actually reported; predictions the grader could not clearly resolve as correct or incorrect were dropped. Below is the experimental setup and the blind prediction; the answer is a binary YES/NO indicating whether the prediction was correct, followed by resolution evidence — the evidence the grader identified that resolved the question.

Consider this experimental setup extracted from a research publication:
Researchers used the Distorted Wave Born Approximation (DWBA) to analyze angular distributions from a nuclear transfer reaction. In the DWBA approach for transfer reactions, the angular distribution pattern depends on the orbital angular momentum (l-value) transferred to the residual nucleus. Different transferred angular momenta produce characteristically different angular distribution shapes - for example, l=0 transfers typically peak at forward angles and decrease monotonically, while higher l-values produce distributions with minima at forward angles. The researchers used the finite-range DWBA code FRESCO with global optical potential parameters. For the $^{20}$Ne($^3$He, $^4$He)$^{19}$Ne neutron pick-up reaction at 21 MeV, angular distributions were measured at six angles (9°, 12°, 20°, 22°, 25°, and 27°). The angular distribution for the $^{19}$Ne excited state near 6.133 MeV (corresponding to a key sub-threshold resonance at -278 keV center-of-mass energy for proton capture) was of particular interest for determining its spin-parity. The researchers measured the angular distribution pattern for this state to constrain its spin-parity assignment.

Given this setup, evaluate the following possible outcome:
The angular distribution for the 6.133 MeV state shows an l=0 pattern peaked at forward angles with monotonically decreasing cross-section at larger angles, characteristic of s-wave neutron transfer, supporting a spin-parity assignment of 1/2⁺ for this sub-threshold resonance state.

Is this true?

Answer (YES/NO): NO